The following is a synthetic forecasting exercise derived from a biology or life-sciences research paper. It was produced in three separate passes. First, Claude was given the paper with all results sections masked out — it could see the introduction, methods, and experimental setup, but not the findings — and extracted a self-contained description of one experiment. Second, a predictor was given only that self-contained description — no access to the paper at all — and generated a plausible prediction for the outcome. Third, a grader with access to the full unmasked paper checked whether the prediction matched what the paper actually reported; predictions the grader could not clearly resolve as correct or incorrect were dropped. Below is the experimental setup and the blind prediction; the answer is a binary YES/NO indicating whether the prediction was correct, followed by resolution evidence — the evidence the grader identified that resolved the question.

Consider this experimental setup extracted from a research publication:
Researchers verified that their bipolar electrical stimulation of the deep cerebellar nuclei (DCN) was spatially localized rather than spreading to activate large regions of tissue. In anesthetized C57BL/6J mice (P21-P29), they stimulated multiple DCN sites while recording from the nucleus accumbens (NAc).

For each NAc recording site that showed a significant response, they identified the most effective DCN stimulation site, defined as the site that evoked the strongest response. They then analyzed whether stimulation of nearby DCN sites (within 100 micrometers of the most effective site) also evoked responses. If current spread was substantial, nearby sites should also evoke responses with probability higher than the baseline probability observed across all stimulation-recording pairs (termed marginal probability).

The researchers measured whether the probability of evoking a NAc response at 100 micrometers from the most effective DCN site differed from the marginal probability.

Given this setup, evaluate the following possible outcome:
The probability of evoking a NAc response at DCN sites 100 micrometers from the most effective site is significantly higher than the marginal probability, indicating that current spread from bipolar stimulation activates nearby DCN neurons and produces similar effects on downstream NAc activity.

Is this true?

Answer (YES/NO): NO